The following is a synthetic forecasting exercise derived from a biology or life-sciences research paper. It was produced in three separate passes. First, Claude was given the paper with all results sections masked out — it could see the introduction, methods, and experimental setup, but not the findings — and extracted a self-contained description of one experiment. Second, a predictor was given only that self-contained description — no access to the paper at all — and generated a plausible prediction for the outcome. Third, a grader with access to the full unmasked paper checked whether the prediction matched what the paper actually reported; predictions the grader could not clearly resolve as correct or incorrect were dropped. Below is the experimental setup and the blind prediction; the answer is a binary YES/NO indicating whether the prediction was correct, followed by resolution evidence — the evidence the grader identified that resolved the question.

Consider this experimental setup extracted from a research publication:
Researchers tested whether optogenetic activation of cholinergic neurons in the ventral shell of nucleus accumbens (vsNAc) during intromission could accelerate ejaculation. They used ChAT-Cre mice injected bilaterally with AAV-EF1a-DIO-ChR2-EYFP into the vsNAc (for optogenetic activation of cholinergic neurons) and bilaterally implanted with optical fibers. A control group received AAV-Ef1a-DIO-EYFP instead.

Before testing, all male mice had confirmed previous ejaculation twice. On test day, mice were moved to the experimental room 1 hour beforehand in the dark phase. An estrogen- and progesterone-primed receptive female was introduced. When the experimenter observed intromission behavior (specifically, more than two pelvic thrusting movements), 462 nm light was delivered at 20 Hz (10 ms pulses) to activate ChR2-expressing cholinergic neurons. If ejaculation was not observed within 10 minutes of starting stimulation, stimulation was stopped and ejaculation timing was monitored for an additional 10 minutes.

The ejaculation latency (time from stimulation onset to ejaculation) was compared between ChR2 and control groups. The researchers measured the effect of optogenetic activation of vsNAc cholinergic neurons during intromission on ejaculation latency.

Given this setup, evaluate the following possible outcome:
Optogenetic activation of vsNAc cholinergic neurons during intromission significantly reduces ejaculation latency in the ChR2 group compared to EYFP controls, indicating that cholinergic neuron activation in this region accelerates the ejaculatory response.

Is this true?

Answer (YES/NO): YES